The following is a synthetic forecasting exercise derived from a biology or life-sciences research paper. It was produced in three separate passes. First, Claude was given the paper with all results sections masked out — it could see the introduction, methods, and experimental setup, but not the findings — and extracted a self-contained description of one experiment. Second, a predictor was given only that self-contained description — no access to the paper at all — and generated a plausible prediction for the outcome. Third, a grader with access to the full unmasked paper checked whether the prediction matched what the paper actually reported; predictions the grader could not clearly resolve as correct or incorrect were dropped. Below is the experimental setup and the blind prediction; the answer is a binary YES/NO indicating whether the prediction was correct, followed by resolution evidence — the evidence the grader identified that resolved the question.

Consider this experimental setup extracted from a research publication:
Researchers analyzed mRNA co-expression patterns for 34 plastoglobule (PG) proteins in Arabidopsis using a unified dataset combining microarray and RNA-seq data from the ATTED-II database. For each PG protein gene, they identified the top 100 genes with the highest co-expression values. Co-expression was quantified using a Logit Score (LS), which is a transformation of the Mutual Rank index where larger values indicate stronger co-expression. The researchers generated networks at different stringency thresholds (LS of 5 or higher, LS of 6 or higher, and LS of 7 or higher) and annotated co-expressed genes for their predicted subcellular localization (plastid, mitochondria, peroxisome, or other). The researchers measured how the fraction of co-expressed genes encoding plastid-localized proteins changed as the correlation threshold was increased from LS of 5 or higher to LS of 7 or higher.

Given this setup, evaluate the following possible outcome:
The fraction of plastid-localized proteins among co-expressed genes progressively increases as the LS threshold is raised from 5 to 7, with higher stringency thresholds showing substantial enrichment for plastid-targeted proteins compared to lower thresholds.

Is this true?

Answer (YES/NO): YES